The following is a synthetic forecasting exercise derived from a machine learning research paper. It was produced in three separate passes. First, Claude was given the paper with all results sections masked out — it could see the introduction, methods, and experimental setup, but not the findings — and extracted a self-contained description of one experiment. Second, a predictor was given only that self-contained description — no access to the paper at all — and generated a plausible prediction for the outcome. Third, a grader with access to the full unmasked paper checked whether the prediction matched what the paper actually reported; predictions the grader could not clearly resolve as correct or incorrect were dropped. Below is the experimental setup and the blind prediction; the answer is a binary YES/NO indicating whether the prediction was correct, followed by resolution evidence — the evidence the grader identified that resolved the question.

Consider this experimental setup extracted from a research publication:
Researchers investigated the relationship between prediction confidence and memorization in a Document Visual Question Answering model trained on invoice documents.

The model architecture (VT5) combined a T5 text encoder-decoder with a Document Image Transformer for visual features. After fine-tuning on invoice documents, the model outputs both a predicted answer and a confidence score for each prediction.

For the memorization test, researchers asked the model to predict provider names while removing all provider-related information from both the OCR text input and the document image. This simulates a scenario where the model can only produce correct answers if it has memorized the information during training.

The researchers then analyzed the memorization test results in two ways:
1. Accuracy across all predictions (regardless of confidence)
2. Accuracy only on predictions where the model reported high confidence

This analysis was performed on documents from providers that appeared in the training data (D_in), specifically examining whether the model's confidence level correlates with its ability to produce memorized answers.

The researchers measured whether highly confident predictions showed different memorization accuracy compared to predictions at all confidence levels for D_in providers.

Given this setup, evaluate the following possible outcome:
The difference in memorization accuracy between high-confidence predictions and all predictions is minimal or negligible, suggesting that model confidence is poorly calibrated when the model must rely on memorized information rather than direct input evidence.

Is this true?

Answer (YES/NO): NO